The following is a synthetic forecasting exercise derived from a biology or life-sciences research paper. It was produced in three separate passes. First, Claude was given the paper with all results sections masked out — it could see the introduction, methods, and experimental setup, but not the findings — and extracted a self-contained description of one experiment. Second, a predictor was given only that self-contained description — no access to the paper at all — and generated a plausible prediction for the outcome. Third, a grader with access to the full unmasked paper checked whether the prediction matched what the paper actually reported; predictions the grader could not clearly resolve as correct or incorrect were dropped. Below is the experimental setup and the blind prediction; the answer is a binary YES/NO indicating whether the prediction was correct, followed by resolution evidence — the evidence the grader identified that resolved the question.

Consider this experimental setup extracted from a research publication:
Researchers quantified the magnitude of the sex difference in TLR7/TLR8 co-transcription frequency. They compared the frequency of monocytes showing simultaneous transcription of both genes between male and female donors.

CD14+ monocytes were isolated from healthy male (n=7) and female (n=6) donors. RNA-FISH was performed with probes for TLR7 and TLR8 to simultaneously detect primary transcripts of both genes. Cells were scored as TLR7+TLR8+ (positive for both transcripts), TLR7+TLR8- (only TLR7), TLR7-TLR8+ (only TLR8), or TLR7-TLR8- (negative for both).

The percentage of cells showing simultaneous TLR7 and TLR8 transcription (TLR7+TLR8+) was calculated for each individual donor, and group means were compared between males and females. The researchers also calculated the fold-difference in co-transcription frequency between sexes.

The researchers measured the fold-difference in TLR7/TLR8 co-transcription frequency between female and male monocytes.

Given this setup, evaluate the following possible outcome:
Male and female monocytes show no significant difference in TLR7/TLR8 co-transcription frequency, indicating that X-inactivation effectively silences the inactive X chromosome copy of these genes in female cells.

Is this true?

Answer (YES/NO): NO